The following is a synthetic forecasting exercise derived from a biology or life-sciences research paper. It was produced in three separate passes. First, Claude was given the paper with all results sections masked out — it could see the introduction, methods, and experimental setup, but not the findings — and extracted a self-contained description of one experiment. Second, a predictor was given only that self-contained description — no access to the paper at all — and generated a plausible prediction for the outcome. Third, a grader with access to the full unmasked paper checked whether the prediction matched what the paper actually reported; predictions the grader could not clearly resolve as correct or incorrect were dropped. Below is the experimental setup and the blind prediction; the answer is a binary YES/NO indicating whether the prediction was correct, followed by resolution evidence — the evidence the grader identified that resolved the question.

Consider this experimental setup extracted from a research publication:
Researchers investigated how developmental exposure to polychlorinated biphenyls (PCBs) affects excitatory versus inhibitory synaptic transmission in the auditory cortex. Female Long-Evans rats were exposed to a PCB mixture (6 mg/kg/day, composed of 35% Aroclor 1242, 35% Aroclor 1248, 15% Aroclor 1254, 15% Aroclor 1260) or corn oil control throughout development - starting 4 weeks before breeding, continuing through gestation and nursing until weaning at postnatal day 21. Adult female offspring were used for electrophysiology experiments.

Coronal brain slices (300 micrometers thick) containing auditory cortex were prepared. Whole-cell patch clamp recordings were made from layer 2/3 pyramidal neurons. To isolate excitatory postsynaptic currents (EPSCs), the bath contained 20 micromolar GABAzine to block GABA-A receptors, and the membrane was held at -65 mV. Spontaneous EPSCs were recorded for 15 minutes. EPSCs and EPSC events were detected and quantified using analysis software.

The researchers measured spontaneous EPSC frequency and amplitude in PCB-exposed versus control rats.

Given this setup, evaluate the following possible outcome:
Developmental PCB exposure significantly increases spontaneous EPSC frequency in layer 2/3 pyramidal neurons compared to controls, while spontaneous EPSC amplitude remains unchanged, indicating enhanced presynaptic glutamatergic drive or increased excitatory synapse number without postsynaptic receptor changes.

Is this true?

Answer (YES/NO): NO